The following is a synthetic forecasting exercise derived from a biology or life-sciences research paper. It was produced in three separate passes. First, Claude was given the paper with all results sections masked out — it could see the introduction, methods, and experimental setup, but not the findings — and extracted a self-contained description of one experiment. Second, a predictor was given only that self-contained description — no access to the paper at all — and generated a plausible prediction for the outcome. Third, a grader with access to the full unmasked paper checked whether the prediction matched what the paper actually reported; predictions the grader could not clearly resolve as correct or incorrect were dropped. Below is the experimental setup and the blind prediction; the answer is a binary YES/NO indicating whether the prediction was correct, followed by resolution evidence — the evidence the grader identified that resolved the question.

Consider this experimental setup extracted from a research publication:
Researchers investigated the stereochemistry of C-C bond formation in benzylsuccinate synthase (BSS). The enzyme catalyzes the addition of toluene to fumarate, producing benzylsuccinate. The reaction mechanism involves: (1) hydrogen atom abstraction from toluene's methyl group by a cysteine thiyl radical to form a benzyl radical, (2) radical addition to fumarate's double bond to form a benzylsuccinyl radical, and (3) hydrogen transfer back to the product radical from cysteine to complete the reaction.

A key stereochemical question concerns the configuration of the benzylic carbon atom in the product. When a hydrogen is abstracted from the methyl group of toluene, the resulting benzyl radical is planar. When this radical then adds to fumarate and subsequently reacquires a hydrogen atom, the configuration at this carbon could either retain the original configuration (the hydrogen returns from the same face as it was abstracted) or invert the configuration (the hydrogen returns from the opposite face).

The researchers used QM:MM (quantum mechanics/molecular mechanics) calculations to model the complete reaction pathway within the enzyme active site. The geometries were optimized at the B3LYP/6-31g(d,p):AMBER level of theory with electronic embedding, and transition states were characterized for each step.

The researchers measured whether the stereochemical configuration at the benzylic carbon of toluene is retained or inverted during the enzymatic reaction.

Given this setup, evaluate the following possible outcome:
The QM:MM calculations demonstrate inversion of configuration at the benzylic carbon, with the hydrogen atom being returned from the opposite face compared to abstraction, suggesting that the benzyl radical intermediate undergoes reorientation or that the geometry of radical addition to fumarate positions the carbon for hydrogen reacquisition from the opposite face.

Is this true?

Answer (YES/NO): YES